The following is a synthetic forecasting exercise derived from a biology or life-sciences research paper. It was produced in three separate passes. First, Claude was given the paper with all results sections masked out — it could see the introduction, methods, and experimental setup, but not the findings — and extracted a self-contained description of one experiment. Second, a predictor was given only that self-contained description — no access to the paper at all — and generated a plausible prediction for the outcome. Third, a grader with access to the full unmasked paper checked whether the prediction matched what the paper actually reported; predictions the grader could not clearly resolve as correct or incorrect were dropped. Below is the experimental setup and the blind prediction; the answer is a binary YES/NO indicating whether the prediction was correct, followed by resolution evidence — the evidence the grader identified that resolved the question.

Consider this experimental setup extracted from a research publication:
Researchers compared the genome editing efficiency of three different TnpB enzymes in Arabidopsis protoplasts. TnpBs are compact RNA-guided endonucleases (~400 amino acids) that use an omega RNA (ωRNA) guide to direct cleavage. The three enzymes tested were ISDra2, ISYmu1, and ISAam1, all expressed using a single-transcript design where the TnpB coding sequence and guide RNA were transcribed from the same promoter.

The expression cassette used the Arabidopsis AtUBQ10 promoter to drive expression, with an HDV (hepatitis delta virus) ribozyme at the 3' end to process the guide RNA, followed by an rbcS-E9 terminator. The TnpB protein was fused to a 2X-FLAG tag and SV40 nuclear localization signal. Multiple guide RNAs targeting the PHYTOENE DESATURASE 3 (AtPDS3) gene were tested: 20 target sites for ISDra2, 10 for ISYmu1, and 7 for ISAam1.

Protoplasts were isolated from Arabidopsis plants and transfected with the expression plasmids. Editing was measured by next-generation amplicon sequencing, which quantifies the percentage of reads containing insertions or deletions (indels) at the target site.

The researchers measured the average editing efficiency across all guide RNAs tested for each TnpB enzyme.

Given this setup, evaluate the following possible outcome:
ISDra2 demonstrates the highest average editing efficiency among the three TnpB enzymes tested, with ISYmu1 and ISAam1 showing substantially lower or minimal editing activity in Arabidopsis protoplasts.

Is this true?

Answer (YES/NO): NO